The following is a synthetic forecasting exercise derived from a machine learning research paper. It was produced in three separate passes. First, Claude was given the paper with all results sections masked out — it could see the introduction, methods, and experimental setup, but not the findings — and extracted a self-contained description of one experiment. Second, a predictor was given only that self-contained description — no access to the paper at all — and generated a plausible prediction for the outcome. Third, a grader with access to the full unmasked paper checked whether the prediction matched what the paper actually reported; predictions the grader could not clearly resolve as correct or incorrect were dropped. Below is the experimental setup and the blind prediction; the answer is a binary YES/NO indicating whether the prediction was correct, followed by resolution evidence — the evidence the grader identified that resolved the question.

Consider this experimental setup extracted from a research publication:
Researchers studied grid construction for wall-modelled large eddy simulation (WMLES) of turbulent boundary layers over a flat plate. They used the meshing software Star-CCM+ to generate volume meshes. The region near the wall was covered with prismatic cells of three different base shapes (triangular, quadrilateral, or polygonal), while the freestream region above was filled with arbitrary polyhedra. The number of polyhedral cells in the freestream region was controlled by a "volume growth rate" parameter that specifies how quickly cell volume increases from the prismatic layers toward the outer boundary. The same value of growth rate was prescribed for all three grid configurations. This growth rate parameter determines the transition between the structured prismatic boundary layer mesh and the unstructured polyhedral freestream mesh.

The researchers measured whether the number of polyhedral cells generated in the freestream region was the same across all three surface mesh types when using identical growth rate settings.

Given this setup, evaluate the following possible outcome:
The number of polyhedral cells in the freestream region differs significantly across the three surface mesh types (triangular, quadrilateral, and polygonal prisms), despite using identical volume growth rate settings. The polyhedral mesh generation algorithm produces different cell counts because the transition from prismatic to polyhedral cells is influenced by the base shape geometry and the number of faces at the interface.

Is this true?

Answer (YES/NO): YES